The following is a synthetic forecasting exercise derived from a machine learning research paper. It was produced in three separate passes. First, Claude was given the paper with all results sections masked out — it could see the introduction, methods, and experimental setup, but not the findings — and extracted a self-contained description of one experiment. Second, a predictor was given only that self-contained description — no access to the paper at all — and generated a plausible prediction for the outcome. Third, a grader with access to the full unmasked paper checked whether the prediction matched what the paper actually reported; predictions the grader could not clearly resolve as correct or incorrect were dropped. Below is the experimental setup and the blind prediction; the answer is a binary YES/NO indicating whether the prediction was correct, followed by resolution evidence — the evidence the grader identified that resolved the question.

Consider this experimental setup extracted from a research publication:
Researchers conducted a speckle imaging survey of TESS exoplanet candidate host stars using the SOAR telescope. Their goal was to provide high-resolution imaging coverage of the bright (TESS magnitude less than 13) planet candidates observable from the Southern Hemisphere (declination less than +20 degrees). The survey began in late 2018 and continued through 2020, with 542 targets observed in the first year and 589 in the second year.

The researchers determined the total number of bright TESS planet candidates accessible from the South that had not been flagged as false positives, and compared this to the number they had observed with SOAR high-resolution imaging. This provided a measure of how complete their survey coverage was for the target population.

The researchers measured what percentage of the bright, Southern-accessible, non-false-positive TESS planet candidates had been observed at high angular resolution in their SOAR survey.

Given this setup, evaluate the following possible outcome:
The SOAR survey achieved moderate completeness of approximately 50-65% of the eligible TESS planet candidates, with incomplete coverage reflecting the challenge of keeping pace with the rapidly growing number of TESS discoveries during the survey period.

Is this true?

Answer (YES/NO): NO